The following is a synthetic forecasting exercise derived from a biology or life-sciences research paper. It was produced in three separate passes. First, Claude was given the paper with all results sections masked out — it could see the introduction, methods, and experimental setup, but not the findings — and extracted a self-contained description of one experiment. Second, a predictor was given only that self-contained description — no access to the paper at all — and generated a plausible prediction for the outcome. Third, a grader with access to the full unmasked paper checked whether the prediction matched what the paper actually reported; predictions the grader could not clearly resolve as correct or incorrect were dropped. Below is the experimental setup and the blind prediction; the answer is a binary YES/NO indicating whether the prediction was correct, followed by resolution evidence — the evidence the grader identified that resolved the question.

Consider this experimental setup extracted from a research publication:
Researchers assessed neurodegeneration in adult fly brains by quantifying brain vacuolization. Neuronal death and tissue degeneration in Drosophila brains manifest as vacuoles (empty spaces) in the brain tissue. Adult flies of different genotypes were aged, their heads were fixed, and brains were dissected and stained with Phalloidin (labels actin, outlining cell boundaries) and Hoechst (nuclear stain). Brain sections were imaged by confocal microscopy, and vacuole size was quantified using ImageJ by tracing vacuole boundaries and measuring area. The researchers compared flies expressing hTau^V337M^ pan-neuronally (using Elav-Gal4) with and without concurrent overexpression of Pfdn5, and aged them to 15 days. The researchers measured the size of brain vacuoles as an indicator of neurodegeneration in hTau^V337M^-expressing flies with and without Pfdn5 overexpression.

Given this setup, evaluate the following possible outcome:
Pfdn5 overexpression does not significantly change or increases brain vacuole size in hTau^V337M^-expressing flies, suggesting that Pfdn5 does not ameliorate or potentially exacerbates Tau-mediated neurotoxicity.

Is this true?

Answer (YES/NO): NO